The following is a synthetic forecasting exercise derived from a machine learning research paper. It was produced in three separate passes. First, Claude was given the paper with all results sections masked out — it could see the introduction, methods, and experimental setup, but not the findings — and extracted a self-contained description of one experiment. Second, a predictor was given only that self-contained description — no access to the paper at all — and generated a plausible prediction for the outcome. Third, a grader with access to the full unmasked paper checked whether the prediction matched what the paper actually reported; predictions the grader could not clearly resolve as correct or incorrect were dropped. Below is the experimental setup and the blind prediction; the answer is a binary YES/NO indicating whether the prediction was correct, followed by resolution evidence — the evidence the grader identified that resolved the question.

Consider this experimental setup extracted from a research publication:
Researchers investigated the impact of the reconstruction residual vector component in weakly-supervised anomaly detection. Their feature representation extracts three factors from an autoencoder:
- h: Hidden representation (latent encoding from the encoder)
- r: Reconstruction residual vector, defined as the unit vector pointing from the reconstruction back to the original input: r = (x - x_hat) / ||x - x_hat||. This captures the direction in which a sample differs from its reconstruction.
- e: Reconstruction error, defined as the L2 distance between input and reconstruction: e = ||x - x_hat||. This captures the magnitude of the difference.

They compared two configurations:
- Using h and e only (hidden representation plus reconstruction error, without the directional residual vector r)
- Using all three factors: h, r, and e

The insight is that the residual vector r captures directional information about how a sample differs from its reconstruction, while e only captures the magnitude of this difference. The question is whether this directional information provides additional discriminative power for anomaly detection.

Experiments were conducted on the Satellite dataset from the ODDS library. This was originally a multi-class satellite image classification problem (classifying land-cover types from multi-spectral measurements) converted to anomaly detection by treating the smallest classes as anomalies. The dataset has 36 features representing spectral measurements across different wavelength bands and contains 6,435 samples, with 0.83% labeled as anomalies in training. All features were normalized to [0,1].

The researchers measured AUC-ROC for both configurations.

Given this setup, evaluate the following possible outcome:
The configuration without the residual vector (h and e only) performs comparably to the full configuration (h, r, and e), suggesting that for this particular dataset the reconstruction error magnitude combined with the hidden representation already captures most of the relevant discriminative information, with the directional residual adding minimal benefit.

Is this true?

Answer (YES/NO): NO